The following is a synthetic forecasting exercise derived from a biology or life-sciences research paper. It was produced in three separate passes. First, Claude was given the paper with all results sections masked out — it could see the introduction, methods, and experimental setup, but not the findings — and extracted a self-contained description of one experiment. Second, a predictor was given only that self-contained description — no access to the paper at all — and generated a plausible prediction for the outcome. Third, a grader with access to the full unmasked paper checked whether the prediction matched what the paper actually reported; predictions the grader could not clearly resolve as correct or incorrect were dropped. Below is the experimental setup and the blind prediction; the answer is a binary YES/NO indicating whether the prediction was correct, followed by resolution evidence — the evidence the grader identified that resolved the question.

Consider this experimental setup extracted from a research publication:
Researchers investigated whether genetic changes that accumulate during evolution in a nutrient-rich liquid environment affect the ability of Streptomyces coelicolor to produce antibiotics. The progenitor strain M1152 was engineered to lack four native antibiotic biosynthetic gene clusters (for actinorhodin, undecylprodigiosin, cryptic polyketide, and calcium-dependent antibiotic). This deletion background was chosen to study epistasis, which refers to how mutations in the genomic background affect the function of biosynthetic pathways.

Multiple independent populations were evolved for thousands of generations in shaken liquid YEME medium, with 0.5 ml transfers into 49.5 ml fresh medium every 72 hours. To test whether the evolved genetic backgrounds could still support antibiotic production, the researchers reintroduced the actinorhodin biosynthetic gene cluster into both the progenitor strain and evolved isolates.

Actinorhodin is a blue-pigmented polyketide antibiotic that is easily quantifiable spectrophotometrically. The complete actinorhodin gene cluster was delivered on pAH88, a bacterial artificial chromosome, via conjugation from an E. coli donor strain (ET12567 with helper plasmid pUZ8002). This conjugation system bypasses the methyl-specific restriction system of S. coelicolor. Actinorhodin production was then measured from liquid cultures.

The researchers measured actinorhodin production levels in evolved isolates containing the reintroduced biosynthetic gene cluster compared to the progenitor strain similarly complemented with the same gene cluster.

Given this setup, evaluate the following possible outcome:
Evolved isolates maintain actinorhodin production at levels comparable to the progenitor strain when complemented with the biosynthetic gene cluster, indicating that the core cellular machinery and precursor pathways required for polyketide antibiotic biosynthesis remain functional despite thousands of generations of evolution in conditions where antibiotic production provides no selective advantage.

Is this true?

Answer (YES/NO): NO